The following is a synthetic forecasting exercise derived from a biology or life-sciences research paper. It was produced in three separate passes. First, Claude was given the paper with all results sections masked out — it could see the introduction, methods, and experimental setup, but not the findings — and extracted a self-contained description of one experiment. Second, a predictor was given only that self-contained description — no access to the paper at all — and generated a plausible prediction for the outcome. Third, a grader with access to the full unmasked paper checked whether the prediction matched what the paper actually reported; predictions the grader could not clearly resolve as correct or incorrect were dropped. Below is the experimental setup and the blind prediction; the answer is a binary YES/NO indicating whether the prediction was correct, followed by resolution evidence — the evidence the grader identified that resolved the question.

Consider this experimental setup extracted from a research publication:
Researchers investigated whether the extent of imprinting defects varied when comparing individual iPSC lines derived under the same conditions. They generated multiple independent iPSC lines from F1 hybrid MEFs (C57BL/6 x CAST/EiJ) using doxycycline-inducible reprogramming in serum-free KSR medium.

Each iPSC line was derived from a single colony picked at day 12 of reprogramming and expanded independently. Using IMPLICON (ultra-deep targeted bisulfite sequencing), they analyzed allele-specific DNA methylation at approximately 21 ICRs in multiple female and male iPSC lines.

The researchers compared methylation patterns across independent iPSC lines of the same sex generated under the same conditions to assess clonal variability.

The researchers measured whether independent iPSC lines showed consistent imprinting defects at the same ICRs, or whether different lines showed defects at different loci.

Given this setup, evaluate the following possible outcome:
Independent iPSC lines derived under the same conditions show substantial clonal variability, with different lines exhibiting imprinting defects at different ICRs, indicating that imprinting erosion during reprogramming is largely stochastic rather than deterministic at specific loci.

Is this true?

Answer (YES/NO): NO